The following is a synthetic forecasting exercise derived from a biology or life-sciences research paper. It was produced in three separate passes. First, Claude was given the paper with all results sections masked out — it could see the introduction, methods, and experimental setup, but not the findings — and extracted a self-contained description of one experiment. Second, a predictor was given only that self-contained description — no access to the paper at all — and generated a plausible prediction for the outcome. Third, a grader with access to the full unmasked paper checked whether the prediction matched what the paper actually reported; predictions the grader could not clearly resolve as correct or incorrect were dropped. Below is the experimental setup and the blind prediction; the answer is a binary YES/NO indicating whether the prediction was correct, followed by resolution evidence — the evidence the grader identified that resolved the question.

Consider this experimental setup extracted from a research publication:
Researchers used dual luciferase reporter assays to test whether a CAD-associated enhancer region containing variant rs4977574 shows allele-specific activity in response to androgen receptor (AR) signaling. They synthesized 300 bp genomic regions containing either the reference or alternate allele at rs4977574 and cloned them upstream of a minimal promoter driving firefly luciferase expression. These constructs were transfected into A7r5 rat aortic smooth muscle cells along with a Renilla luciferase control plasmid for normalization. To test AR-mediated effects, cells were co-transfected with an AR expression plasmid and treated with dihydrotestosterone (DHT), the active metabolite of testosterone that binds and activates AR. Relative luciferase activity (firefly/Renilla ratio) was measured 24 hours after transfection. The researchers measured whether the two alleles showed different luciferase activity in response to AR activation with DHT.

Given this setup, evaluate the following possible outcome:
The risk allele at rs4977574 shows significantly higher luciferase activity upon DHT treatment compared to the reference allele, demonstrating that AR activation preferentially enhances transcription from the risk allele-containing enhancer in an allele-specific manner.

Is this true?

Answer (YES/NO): NO